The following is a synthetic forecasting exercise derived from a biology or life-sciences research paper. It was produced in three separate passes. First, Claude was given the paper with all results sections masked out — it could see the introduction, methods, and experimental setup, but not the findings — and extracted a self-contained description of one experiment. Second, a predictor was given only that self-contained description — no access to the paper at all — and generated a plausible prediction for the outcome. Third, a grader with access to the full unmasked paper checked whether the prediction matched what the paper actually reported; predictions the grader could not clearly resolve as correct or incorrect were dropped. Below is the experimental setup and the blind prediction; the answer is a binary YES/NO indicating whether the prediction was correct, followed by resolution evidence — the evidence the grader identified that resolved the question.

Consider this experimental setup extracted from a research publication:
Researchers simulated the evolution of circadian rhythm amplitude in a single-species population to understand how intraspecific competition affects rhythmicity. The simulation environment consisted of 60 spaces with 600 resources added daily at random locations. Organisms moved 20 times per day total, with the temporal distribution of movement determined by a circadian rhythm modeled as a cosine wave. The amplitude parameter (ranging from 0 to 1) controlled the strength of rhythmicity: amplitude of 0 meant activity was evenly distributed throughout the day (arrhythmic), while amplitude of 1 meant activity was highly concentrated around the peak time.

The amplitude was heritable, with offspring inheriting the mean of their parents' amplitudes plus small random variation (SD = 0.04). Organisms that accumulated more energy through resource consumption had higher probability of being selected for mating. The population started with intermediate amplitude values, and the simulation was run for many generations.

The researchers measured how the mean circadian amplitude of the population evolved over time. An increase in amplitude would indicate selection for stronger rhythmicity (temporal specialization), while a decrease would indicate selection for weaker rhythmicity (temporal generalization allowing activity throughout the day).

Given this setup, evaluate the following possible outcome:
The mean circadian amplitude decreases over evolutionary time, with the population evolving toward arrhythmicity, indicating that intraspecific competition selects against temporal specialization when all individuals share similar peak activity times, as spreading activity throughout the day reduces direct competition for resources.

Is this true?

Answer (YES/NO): YES